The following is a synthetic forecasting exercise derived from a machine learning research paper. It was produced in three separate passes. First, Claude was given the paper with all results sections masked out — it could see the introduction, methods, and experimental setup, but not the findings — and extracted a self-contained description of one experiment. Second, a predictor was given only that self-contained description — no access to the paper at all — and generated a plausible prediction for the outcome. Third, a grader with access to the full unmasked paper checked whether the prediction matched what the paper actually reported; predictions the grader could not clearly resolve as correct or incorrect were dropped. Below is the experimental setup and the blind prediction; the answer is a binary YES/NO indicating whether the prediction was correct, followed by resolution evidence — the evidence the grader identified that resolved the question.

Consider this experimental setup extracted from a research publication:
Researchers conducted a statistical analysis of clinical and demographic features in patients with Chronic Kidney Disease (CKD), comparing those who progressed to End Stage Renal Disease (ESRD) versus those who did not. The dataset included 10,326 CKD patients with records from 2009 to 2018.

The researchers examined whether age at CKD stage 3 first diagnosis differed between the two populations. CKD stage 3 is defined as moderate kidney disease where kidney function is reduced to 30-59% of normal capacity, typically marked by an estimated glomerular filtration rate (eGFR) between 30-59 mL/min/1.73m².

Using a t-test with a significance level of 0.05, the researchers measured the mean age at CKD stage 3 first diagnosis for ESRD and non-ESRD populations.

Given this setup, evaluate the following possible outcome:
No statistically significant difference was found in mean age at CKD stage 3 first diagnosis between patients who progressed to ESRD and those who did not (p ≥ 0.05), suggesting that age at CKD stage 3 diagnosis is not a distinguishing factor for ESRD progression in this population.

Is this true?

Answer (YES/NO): NO